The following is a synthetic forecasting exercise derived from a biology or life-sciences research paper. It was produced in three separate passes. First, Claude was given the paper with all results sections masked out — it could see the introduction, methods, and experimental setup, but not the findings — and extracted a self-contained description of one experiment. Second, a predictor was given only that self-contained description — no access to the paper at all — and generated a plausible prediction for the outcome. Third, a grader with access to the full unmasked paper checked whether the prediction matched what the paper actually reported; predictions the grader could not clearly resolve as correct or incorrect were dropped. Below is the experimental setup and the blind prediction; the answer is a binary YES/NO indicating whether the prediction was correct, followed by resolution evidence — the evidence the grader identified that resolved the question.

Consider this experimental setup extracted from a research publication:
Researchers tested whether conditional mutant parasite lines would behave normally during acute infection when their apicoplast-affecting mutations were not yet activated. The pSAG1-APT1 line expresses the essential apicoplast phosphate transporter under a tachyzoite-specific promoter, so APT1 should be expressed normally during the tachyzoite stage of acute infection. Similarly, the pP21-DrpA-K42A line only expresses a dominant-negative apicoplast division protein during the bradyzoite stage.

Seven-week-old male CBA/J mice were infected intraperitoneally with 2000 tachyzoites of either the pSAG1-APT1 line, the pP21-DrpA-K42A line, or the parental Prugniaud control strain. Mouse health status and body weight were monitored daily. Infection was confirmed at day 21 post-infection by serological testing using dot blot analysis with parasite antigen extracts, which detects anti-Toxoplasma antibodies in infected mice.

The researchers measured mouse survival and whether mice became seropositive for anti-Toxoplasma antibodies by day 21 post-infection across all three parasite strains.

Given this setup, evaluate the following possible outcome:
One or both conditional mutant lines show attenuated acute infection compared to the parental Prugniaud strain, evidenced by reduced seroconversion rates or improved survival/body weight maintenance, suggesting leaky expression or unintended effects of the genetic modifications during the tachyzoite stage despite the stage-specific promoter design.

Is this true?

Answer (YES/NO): NO